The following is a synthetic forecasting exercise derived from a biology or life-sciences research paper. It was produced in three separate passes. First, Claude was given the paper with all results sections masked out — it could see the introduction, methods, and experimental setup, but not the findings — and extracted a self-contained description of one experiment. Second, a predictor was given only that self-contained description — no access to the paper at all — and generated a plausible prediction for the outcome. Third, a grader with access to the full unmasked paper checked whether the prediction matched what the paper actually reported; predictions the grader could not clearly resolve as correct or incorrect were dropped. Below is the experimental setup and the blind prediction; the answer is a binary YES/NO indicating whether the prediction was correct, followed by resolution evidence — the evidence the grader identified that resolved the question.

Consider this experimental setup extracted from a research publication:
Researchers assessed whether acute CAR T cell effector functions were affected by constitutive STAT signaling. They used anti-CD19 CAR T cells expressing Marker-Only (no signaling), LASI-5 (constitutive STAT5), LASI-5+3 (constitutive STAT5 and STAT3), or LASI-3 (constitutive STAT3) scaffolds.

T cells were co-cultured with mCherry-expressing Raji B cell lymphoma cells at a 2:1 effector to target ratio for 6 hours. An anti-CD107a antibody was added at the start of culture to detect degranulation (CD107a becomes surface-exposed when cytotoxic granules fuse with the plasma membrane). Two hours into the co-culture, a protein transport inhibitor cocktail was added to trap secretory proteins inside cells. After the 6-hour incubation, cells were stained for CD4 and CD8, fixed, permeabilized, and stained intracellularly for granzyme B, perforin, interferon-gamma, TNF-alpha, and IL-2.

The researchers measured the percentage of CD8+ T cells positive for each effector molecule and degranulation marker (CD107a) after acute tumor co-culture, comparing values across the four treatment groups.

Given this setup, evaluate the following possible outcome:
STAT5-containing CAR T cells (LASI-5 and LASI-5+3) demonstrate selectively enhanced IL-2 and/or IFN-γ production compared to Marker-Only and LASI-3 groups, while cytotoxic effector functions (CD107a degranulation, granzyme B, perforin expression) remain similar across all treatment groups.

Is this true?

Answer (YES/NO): NO